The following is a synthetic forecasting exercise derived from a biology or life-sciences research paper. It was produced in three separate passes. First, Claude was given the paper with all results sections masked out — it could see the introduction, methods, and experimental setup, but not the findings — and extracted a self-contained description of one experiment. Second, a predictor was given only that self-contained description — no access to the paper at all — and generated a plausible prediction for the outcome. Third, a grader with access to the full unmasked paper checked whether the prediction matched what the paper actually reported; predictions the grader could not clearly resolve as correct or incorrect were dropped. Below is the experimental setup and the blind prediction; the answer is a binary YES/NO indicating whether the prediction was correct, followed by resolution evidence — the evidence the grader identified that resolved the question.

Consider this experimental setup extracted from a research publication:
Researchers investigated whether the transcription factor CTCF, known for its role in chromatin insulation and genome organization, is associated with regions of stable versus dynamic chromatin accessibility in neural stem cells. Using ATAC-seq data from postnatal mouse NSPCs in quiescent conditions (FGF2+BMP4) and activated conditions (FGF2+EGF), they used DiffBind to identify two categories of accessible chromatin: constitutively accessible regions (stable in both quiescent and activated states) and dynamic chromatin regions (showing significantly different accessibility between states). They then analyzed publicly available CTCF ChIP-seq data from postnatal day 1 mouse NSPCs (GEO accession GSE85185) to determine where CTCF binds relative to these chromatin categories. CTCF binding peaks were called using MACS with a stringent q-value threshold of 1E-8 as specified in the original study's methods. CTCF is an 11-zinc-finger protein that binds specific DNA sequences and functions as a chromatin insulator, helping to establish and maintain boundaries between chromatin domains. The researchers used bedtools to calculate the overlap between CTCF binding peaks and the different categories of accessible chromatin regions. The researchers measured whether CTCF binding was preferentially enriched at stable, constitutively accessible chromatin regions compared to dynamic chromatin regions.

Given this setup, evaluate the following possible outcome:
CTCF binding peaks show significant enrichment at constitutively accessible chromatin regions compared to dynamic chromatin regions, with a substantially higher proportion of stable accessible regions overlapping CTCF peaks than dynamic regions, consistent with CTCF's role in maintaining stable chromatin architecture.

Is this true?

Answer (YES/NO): YES